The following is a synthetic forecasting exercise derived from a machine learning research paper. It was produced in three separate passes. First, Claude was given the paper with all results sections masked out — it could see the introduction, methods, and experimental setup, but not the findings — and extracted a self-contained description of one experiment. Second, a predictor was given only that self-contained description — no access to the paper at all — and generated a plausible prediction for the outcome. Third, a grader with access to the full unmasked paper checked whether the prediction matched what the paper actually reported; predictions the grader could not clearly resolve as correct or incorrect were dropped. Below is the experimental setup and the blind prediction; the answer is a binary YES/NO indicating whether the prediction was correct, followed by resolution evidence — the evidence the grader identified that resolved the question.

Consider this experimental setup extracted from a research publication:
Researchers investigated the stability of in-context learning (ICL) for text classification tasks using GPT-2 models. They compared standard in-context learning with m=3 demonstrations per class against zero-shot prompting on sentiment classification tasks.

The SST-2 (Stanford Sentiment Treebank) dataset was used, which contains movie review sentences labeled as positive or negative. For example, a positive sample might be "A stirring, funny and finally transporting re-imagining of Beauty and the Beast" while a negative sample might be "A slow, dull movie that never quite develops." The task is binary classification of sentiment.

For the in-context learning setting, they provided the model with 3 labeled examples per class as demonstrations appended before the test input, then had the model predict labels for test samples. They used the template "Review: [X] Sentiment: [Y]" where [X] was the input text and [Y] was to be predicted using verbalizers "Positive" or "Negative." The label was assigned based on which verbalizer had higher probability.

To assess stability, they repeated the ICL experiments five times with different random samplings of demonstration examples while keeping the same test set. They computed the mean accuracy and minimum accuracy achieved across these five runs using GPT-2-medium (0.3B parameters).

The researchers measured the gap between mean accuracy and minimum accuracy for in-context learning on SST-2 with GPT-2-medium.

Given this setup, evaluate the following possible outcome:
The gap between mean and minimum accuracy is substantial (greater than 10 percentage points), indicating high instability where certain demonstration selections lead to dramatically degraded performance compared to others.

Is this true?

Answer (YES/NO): YES